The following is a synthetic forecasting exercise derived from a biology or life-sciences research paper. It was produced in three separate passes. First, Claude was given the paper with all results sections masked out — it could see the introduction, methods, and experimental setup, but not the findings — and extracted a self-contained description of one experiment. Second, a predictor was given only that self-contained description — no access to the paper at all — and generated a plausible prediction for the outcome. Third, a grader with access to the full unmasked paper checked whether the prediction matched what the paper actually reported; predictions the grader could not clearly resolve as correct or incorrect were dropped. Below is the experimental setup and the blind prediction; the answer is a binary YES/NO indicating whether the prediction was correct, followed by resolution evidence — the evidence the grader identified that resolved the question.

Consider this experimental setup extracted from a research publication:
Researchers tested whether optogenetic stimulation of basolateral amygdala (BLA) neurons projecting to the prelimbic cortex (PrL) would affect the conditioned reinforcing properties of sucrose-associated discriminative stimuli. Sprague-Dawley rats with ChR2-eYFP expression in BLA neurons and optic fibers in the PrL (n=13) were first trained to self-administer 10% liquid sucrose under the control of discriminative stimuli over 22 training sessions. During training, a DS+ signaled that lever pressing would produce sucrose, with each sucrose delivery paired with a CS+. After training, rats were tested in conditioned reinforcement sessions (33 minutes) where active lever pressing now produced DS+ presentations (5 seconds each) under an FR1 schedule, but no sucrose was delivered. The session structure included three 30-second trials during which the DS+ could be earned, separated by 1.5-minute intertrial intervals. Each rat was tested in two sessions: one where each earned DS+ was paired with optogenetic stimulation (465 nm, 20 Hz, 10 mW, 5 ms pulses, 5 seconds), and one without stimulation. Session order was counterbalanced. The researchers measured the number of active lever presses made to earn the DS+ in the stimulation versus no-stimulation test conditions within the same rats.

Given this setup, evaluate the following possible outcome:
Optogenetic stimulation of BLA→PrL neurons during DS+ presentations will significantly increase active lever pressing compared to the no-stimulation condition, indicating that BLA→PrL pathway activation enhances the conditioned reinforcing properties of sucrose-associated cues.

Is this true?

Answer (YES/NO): NO